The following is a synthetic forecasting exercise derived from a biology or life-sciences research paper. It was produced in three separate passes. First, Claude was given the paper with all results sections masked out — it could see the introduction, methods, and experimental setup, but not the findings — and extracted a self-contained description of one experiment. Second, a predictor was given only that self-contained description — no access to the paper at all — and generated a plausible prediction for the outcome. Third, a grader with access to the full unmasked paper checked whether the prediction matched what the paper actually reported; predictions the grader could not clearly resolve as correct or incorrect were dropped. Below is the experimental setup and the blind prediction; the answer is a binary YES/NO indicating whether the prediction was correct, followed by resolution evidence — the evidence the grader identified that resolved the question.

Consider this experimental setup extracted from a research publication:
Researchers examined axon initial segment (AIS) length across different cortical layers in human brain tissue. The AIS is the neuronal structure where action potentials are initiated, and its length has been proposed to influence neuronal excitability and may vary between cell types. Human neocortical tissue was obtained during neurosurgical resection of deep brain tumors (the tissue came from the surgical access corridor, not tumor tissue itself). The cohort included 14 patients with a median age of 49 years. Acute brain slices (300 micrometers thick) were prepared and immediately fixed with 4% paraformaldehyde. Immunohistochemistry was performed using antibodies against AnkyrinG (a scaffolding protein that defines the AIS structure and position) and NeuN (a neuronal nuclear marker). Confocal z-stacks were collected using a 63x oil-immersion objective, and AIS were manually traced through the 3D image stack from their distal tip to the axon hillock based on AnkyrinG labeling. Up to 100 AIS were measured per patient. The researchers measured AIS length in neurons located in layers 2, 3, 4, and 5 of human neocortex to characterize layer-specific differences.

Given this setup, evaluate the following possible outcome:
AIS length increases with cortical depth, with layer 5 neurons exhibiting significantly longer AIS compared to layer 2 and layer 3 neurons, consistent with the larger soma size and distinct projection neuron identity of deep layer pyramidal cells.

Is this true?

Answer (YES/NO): NO